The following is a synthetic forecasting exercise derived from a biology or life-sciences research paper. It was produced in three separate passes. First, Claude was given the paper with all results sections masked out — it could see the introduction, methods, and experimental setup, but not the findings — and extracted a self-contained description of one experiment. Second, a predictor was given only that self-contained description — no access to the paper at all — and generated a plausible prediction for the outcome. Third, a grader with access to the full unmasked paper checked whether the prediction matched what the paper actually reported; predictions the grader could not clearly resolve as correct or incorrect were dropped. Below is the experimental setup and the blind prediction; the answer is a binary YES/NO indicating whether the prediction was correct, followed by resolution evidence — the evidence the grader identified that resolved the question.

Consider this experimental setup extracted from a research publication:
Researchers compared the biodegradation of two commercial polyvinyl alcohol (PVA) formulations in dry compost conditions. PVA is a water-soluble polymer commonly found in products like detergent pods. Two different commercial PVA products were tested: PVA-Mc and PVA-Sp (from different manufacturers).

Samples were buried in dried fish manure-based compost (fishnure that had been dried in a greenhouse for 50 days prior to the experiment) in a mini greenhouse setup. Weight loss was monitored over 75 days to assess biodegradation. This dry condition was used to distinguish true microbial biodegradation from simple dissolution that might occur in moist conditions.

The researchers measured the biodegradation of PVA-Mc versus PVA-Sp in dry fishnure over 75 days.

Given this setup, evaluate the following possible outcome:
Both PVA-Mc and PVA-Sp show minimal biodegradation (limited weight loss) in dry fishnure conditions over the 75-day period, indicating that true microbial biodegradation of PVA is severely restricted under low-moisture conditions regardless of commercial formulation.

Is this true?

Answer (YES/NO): NO